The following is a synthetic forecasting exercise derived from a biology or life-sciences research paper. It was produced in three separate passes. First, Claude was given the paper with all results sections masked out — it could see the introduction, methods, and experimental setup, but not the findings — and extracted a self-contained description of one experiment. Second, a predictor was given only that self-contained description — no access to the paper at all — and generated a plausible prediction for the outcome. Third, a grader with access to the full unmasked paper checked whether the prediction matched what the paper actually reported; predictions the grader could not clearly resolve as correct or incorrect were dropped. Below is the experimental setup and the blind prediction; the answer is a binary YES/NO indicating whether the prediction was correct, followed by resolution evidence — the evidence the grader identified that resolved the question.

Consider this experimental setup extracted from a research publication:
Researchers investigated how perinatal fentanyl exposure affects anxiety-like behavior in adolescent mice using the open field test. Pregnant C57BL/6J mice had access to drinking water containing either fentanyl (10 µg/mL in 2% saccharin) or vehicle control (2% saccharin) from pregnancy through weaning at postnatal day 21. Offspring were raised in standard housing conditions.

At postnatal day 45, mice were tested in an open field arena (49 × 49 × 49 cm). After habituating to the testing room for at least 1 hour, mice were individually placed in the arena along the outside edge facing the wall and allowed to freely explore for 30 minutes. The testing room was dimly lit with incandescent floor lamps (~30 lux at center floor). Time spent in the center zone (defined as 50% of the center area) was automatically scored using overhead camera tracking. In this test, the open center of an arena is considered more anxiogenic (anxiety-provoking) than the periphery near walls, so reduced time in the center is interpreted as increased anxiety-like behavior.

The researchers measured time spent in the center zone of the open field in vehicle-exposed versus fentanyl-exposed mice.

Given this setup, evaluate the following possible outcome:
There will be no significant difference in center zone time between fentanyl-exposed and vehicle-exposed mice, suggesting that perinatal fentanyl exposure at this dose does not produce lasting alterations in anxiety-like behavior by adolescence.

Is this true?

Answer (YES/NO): NO